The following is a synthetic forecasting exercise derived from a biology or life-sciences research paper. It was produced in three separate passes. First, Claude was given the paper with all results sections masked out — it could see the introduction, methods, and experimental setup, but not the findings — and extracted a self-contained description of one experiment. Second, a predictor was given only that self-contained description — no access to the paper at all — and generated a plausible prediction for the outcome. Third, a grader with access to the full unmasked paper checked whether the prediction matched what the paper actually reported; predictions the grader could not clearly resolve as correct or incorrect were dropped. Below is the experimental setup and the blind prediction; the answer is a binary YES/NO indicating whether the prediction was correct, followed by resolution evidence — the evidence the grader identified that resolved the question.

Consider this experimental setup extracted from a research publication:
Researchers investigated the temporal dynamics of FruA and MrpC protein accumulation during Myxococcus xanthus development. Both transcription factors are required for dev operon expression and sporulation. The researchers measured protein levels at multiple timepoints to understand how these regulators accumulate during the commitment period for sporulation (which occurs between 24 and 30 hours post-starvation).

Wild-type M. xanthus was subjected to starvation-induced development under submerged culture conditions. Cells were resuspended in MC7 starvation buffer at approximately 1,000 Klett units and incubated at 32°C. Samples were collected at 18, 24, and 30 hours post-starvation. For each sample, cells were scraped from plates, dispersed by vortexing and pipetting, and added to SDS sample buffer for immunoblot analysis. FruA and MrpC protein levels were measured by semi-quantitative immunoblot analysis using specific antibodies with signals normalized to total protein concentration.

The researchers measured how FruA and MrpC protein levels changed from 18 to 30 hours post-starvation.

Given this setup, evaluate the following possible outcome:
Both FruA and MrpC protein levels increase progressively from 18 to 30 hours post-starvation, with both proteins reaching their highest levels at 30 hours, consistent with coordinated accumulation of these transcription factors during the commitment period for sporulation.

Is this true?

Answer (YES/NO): NO